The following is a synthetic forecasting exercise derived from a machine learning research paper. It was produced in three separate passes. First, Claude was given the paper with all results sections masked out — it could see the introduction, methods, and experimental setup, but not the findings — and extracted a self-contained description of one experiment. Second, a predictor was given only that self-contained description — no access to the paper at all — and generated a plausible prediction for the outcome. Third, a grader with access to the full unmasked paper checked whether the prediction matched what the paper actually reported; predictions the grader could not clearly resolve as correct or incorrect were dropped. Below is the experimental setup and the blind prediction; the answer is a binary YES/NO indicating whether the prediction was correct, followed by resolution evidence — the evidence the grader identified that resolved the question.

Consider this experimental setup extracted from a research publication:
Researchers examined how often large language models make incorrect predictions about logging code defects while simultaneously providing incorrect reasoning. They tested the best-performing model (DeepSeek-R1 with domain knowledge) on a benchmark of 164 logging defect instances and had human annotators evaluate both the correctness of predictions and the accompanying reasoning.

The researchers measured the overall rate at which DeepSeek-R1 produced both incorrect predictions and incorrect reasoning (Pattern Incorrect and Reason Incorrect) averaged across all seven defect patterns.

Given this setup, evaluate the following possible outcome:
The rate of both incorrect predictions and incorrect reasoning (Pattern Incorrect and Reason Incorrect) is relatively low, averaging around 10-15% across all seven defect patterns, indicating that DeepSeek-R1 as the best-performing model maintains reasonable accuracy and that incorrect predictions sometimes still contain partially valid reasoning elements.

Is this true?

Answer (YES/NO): NO